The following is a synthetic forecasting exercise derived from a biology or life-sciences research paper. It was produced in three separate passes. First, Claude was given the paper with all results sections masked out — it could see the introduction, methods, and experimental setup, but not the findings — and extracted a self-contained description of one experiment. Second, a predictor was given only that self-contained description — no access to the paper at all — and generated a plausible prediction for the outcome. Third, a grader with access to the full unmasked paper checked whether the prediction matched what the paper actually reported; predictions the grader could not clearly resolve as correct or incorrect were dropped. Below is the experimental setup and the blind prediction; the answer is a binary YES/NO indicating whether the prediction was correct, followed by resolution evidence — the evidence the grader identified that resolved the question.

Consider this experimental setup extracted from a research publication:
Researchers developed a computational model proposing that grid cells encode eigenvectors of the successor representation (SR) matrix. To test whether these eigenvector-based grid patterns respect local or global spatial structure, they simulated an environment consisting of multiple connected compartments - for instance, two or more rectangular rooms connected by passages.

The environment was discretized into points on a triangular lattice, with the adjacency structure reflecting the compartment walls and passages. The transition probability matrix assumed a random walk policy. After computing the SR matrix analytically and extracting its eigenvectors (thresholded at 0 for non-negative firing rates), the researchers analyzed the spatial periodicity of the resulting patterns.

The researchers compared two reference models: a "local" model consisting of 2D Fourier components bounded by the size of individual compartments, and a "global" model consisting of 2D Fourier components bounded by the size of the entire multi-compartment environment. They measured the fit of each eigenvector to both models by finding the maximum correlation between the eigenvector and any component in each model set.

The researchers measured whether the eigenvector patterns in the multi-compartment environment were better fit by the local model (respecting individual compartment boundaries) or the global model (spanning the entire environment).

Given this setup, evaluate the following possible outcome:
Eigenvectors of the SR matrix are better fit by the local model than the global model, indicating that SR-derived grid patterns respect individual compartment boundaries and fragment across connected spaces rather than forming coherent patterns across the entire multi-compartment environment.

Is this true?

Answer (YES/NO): NO